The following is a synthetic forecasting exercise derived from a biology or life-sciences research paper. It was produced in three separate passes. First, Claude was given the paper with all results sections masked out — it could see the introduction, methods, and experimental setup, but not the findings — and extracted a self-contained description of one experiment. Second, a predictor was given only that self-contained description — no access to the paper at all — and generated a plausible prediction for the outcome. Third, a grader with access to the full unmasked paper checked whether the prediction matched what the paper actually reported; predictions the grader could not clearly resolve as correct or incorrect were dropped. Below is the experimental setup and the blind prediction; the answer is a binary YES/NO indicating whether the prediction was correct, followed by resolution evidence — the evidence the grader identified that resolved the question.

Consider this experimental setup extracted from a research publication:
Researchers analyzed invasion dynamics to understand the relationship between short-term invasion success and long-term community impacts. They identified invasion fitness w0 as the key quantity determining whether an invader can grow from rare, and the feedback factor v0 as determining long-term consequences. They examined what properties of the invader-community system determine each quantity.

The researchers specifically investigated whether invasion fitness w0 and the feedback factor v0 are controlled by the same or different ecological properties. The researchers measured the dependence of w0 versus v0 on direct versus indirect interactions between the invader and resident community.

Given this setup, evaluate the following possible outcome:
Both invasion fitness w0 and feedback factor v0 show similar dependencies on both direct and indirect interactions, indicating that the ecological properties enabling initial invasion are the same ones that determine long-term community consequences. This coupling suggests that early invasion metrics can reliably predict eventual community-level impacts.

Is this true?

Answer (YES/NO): NO